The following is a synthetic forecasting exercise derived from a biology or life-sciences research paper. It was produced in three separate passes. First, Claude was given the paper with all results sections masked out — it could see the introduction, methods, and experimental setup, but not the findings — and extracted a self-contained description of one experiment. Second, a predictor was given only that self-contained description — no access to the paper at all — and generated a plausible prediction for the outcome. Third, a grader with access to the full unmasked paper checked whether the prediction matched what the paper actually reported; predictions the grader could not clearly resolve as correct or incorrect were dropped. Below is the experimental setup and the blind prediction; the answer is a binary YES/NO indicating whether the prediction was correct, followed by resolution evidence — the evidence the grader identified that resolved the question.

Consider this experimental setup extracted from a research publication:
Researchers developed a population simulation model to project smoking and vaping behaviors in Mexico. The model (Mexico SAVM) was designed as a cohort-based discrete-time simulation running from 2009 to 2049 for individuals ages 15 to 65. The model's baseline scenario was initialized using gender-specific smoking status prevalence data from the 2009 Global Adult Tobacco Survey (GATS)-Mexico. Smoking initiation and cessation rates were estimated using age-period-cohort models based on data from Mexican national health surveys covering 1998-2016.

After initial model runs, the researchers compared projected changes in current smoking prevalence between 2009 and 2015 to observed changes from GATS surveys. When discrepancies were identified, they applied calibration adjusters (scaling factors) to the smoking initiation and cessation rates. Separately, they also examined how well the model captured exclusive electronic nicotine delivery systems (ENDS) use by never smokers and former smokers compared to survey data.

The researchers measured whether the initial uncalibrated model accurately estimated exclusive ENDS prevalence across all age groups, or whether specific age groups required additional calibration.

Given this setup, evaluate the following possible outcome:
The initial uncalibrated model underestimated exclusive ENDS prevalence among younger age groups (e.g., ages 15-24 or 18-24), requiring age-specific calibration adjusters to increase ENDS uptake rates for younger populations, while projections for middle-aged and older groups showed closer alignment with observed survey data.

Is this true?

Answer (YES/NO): YES